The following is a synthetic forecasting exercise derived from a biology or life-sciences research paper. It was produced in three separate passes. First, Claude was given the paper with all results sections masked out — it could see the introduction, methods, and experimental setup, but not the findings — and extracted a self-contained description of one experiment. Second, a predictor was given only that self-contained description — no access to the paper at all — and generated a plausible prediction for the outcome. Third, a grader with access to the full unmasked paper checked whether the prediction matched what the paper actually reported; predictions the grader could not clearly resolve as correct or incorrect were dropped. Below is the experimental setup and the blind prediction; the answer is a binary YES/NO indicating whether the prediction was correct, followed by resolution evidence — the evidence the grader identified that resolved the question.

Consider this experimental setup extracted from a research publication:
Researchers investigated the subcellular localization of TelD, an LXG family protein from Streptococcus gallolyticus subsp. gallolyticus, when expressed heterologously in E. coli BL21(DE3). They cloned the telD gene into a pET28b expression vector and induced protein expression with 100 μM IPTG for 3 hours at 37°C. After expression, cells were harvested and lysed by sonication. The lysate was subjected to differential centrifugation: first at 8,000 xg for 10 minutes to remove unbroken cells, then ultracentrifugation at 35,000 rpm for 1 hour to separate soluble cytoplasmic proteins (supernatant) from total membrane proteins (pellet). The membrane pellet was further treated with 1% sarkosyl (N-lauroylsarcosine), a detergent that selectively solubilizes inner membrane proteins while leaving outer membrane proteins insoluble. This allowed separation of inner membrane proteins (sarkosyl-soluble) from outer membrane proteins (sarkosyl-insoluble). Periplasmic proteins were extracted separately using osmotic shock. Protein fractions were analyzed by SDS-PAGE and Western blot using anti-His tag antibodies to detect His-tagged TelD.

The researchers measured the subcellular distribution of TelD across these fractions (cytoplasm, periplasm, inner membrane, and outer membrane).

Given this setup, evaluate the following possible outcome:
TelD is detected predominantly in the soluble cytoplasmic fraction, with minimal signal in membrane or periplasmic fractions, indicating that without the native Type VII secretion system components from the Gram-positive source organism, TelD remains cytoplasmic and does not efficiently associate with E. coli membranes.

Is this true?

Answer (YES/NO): NO